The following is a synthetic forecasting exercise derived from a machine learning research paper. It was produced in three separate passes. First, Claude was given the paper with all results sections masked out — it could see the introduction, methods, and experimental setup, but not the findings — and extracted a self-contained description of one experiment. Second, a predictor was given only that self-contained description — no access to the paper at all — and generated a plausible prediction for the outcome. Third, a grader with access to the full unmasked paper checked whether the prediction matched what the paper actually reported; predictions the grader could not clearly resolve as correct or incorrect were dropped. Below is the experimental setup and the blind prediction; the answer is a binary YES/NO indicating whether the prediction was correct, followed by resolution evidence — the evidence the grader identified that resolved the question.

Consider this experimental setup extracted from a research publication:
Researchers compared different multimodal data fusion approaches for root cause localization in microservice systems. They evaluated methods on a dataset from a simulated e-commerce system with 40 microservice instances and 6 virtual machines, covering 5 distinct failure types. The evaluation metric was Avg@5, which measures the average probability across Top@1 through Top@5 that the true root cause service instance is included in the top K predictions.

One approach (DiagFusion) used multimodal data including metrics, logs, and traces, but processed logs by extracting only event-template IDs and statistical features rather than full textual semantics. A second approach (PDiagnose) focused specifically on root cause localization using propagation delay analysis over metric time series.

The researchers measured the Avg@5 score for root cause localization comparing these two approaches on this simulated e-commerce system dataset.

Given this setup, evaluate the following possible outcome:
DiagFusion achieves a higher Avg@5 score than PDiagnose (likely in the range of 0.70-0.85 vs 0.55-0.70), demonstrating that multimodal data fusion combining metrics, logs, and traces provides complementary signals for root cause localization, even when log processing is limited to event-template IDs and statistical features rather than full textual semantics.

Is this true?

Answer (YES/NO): NO